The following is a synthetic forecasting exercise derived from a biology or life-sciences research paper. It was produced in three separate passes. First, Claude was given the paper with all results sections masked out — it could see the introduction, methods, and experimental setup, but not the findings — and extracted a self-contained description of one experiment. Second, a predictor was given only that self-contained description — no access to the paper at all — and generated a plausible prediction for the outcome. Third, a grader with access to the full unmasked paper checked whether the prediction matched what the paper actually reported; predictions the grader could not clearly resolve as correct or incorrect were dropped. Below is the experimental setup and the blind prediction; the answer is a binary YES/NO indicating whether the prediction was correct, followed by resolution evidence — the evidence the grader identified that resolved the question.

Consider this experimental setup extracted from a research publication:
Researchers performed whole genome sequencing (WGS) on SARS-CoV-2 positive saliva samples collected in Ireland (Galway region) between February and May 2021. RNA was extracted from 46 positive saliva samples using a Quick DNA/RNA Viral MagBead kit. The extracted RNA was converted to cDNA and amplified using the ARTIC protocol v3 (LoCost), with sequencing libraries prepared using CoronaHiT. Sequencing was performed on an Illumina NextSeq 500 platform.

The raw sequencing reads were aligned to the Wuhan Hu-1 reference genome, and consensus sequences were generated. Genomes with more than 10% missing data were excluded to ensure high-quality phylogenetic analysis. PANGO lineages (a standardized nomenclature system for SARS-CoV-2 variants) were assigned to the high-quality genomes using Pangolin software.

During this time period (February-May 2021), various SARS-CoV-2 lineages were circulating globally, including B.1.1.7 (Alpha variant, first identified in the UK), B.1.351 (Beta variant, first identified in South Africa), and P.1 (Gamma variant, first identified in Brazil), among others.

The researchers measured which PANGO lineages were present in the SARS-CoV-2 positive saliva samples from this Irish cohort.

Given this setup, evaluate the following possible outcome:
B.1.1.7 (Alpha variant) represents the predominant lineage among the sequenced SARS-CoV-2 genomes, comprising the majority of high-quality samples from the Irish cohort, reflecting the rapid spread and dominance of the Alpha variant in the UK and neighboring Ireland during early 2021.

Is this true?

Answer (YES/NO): YES